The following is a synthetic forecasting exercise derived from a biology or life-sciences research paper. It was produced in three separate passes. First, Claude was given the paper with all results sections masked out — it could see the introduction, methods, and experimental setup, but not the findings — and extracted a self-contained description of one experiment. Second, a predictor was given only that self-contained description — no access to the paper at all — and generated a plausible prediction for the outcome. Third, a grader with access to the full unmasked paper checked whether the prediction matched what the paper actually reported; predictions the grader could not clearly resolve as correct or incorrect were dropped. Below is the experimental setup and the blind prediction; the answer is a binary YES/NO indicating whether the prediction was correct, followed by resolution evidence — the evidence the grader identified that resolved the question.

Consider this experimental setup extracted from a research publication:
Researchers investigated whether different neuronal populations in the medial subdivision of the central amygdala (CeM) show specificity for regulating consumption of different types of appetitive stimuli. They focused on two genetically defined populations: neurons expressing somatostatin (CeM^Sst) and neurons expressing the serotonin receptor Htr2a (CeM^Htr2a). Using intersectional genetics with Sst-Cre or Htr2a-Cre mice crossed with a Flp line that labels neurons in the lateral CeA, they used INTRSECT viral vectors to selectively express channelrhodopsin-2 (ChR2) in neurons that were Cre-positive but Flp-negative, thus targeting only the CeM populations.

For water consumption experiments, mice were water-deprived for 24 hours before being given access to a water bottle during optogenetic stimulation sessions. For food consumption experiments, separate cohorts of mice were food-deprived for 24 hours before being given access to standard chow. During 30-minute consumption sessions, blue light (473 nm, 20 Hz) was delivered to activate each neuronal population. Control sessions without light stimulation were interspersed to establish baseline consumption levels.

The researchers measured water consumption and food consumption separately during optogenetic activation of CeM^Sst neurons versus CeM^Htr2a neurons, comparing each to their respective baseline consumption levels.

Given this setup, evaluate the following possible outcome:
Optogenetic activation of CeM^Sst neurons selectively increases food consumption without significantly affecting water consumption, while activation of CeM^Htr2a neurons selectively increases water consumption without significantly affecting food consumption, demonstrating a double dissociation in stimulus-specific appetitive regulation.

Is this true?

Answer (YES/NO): NO